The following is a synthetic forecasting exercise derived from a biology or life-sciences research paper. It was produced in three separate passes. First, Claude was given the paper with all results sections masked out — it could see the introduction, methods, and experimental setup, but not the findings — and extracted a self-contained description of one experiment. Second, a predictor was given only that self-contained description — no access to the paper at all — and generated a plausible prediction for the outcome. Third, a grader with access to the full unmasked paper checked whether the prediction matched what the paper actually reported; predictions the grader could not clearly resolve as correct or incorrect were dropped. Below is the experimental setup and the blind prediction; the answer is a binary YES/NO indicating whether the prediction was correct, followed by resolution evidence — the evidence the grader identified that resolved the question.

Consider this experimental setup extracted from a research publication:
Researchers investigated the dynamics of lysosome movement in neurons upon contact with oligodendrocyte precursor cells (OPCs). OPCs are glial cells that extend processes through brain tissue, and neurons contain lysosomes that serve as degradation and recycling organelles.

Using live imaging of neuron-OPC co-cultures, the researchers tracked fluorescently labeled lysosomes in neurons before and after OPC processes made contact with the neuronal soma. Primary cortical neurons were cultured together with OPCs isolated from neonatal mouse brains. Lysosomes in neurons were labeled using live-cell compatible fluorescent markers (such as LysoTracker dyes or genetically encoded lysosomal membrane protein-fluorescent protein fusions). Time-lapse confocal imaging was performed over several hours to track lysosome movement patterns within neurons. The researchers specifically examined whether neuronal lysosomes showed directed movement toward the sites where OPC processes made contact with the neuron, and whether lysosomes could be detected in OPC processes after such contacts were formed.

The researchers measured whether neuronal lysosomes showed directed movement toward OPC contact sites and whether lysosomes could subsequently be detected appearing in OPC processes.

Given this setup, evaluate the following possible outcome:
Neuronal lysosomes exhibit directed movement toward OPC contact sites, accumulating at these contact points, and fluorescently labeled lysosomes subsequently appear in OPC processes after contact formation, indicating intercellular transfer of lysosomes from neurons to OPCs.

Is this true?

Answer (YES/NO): YES